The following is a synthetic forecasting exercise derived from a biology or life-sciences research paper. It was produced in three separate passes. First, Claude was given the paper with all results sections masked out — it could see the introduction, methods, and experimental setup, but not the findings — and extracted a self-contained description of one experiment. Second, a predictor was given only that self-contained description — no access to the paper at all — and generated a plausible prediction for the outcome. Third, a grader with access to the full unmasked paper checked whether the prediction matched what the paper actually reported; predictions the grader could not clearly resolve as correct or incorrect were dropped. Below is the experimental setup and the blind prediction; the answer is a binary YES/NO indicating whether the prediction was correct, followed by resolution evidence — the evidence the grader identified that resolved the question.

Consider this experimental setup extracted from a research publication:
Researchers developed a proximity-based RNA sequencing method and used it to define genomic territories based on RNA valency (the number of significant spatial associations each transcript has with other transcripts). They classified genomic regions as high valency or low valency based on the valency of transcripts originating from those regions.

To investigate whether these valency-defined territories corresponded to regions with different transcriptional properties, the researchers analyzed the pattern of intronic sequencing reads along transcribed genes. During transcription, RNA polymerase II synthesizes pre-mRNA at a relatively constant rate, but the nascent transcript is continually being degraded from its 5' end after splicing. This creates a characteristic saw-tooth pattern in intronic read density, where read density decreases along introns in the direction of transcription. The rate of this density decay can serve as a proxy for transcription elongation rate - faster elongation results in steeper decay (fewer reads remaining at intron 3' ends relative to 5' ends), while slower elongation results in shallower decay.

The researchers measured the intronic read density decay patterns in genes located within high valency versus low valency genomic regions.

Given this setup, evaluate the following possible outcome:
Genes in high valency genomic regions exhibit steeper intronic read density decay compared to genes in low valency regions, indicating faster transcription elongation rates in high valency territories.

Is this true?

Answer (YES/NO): YES